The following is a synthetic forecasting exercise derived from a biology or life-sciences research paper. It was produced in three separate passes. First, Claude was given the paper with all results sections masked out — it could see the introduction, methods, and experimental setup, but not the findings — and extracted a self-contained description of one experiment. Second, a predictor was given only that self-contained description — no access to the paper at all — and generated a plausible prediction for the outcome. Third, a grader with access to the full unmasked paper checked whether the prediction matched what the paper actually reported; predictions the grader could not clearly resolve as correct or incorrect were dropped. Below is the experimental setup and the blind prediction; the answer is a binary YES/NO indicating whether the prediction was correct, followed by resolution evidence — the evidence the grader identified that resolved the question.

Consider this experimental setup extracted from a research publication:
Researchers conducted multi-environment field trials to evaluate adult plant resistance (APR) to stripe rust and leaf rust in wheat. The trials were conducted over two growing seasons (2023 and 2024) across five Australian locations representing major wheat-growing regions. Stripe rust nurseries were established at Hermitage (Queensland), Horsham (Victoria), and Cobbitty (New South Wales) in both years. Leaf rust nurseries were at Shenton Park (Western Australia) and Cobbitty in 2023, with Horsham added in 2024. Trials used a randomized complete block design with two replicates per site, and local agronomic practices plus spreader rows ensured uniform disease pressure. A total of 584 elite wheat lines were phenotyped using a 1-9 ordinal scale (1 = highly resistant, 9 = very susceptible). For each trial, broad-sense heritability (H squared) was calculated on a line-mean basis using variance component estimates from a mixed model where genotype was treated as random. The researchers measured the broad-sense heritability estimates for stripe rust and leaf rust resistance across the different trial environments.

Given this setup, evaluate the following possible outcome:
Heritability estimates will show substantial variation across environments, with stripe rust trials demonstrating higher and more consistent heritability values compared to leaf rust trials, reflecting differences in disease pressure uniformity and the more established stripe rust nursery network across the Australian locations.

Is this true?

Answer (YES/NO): YES